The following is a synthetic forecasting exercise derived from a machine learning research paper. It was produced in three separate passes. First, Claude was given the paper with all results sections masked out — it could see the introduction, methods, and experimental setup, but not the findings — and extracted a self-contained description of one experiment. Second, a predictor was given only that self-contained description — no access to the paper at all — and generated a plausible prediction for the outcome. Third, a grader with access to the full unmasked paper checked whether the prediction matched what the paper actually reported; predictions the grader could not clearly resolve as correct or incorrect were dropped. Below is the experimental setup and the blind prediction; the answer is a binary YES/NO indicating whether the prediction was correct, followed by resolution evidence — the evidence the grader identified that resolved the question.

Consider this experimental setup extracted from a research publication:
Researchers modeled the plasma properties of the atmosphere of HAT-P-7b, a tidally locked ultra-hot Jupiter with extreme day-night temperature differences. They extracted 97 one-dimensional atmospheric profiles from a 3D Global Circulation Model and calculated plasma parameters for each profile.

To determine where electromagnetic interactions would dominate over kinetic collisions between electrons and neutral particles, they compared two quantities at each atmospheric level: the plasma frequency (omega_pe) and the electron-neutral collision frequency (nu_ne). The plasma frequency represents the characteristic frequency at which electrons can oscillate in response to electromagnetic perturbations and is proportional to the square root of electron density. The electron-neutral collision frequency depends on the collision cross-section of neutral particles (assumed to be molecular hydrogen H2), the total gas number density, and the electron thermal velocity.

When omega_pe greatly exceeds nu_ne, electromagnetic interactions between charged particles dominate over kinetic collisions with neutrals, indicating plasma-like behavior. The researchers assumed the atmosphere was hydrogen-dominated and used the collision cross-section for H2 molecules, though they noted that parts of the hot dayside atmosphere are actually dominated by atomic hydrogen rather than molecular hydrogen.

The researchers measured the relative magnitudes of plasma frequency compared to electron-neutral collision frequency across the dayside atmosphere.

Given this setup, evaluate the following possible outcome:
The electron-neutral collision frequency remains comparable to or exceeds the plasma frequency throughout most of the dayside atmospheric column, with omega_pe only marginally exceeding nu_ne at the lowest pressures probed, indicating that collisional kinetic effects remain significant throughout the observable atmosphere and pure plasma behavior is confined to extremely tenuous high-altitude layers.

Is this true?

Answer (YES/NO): NO